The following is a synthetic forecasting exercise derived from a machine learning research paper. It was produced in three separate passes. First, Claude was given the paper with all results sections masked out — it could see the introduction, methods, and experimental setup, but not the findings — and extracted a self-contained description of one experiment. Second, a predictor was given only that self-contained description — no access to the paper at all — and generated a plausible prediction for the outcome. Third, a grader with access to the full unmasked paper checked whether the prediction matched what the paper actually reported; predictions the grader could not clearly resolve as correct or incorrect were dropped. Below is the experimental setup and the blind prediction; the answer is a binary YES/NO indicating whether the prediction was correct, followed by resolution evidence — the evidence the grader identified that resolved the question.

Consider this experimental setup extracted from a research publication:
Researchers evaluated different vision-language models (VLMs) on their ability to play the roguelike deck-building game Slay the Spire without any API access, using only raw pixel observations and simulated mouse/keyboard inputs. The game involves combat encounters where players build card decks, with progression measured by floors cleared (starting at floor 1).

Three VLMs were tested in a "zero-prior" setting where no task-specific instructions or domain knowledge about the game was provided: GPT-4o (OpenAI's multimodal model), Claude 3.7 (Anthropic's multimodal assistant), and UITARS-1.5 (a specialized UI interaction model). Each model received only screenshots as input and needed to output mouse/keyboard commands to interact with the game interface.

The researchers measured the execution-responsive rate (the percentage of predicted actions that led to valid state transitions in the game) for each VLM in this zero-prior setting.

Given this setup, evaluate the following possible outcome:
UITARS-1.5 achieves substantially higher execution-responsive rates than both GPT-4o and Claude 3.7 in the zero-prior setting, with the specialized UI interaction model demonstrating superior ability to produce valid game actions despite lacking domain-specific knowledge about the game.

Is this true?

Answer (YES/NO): NO